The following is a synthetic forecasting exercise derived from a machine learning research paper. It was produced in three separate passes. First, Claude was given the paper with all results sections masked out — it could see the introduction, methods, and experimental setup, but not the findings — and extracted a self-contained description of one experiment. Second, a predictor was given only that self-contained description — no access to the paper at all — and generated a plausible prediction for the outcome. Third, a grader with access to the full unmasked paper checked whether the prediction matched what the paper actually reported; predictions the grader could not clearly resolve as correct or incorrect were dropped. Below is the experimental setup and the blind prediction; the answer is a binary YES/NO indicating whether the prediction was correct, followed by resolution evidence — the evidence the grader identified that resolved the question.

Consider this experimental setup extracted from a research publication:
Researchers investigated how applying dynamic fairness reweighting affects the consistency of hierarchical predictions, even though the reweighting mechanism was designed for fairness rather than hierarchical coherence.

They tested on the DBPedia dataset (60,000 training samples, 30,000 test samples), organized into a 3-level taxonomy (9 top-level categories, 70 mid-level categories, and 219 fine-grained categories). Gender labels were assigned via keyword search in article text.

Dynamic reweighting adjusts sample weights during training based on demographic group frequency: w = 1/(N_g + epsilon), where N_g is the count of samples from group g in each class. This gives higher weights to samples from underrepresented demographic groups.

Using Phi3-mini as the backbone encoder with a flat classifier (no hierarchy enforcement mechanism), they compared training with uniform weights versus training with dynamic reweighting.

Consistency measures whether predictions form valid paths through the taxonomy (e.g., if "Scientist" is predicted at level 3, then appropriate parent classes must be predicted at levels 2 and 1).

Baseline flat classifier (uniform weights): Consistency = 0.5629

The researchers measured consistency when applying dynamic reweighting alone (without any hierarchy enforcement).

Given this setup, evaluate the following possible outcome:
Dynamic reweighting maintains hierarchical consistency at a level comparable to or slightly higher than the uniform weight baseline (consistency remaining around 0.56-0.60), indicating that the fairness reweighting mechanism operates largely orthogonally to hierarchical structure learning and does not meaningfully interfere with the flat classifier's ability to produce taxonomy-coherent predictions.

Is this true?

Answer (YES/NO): YES